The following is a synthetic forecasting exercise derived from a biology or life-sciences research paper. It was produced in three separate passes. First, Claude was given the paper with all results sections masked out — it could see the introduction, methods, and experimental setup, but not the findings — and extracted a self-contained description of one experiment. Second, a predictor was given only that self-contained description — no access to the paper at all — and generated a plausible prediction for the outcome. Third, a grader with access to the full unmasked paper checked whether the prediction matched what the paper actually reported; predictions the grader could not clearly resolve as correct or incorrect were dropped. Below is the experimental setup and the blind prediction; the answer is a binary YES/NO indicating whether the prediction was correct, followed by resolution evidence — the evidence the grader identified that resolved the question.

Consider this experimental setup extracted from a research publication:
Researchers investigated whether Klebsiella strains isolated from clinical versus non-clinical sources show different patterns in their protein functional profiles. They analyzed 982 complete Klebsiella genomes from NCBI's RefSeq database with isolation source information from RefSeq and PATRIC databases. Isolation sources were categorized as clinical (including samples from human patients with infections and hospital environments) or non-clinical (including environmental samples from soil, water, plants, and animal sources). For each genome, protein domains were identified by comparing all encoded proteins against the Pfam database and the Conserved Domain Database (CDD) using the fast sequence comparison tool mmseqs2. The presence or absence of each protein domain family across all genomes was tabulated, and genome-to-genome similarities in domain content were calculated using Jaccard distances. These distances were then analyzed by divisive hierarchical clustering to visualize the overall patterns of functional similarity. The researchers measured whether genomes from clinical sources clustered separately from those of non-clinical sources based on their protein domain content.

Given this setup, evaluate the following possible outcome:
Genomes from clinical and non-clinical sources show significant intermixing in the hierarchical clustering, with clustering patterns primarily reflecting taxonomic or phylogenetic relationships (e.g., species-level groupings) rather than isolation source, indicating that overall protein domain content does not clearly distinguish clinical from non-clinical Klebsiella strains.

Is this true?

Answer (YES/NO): YES